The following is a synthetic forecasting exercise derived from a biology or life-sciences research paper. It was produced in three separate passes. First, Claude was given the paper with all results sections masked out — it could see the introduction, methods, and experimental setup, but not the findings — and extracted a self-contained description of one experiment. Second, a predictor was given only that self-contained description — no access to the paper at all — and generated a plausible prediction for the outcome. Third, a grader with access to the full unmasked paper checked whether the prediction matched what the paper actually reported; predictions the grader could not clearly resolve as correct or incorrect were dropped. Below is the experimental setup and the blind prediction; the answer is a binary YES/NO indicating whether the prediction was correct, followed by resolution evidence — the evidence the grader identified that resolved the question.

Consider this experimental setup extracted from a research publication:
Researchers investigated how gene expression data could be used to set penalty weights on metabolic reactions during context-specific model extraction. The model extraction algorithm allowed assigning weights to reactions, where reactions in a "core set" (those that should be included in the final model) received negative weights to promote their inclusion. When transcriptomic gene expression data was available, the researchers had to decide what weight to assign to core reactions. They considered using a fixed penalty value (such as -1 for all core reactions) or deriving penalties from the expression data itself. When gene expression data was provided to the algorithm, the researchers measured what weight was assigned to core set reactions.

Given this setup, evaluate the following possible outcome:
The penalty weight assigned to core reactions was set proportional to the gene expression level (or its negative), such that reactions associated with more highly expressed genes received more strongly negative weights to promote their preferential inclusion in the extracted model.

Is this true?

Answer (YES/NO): NO